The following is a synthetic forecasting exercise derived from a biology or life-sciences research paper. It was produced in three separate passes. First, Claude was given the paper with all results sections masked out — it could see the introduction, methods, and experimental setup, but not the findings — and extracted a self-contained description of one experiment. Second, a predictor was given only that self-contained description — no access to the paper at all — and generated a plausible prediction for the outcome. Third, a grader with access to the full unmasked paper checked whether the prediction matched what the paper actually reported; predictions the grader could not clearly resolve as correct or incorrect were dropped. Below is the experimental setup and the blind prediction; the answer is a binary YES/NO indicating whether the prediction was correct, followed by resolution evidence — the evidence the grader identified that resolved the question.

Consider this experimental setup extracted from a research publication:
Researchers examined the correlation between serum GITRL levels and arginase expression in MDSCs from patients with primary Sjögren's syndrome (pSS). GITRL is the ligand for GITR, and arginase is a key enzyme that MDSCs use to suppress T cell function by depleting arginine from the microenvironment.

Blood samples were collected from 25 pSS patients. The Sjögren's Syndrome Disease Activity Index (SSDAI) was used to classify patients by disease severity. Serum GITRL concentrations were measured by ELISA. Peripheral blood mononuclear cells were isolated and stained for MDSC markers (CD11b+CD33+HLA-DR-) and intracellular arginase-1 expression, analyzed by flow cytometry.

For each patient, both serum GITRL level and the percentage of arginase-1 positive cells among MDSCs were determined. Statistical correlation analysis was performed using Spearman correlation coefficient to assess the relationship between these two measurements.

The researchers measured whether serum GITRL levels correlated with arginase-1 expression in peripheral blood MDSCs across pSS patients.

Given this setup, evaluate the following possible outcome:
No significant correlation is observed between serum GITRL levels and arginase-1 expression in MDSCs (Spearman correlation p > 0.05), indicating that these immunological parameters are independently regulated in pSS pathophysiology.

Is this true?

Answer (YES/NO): NO